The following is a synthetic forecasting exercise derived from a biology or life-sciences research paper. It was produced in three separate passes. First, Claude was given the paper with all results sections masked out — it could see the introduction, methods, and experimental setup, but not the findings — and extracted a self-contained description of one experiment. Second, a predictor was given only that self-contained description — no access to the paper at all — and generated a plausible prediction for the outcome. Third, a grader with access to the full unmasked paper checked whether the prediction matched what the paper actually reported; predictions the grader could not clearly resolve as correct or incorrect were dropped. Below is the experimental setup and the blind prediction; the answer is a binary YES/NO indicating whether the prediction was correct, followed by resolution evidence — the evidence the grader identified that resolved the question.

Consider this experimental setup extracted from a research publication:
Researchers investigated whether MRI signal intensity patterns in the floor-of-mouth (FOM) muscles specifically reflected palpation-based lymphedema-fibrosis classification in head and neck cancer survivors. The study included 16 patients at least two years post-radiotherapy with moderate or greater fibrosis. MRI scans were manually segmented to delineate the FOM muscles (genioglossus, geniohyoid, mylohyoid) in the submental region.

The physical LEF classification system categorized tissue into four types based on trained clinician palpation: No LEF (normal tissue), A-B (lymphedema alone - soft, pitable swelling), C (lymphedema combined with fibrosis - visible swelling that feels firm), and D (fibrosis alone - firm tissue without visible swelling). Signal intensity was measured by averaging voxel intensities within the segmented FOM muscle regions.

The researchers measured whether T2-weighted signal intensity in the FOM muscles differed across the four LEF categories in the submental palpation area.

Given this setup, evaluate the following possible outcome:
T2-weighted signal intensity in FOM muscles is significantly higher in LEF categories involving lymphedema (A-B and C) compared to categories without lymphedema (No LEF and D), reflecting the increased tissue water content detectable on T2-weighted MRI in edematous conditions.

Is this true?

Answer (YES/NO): YES